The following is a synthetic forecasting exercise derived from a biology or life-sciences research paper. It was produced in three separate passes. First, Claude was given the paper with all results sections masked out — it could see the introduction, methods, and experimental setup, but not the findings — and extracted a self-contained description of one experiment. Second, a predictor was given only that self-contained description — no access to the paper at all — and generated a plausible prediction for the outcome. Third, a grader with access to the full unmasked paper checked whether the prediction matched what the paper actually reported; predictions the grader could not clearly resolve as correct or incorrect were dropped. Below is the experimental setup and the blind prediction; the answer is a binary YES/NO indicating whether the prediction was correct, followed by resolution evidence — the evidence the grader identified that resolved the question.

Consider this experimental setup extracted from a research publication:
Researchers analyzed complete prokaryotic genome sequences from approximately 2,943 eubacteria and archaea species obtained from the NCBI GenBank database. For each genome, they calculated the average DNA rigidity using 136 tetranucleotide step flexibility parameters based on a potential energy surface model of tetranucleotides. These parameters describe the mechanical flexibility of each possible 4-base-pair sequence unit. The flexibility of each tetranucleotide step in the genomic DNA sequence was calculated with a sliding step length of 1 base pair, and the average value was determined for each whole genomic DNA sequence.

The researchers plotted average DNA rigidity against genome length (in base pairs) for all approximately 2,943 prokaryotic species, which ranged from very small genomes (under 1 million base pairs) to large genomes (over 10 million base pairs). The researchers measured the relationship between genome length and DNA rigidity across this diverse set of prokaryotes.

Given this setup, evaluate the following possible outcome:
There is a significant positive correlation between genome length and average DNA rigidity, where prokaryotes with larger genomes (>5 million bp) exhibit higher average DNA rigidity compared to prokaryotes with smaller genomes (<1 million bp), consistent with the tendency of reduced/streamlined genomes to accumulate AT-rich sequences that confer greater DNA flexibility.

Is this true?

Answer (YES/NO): NO